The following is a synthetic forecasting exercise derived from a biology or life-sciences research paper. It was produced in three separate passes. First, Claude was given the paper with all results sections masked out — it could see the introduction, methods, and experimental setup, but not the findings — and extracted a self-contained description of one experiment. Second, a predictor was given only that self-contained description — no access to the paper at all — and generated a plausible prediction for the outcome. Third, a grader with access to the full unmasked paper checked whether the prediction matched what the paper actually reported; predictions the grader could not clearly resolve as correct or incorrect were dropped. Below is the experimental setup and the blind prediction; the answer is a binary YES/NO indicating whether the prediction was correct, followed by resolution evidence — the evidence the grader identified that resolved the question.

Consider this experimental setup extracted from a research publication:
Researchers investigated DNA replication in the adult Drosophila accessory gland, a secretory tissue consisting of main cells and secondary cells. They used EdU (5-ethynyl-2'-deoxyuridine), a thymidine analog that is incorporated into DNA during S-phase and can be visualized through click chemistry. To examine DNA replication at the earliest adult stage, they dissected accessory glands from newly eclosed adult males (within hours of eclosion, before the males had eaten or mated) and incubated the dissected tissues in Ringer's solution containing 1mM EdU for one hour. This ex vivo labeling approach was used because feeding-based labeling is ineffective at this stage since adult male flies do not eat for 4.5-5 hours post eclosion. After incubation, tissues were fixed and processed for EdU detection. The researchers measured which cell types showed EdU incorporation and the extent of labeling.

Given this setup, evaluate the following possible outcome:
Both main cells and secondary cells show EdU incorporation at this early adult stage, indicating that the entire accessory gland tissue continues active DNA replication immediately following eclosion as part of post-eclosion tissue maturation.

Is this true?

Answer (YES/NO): NO